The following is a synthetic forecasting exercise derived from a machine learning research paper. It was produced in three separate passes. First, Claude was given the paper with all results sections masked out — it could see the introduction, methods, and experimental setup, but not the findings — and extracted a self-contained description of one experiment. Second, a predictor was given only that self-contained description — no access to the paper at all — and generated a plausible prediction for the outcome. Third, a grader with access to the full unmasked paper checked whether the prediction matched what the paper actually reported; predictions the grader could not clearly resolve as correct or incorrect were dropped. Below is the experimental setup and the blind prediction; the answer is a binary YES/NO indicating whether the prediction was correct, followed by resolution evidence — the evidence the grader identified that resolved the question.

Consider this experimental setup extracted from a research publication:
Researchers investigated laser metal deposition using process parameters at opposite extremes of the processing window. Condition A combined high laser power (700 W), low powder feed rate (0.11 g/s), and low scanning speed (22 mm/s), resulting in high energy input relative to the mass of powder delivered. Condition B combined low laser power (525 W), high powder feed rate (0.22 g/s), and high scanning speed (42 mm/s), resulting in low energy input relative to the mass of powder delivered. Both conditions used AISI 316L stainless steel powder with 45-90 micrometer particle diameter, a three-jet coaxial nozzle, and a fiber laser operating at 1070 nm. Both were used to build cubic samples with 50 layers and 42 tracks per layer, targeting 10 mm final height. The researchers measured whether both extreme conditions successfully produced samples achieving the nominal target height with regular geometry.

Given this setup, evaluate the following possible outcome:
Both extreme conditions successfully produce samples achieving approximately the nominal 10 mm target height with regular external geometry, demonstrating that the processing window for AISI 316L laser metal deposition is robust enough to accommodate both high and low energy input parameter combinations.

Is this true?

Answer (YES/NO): NO